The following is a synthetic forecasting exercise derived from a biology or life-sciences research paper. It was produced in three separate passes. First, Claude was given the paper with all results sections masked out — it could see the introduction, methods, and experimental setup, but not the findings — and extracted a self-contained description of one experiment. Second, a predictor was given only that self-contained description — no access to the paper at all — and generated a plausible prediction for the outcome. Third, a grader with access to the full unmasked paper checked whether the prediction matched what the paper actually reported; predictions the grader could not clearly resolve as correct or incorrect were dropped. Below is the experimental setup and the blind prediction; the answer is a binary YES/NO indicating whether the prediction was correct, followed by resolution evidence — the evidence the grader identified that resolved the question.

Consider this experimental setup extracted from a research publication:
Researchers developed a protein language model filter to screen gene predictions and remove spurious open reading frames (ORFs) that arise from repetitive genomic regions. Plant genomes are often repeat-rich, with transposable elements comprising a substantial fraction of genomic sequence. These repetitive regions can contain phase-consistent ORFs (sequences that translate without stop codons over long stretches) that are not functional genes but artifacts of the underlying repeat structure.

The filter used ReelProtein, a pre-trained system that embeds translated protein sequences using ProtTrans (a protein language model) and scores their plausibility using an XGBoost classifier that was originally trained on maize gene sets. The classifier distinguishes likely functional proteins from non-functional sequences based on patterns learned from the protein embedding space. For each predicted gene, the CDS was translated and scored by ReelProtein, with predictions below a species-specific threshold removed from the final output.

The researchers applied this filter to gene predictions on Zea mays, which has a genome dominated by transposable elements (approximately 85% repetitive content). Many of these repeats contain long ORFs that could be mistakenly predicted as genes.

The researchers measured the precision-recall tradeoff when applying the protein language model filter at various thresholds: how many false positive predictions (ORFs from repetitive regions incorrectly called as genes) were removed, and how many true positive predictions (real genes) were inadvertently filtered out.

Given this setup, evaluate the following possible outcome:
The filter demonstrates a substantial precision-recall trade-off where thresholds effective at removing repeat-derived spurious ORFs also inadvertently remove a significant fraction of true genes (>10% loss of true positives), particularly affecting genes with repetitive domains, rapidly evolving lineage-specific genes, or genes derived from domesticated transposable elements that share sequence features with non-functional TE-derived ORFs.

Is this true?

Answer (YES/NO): NO